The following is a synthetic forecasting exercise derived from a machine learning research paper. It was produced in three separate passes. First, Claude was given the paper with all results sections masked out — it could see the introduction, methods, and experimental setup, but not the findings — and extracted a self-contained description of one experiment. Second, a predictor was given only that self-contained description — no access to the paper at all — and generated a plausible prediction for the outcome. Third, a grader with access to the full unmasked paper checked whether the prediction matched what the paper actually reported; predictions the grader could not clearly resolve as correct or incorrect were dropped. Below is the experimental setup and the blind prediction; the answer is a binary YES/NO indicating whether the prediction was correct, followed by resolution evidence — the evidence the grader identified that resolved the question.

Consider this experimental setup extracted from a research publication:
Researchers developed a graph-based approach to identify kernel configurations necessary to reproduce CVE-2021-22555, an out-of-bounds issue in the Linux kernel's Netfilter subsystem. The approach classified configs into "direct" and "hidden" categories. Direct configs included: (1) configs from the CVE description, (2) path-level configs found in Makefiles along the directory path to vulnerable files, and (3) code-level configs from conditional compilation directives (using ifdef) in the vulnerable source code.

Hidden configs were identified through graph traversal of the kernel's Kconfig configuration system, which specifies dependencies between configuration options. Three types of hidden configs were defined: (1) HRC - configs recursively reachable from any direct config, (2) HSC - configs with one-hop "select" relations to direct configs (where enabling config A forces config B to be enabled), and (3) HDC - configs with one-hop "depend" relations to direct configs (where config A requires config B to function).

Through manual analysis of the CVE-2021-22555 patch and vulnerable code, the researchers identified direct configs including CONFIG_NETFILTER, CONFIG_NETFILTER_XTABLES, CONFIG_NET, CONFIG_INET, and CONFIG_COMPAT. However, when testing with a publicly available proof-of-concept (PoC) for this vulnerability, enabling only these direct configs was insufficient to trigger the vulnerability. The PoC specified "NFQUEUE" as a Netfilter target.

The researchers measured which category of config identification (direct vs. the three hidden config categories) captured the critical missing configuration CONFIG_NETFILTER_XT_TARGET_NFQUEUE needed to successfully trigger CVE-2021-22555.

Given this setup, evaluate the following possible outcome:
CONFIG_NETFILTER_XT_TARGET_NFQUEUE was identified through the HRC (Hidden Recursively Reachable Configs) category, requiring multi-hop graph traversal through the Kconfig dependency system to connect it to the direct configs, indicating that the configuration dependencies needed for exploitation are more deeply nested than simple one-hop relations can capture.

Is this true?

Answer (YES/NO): NO